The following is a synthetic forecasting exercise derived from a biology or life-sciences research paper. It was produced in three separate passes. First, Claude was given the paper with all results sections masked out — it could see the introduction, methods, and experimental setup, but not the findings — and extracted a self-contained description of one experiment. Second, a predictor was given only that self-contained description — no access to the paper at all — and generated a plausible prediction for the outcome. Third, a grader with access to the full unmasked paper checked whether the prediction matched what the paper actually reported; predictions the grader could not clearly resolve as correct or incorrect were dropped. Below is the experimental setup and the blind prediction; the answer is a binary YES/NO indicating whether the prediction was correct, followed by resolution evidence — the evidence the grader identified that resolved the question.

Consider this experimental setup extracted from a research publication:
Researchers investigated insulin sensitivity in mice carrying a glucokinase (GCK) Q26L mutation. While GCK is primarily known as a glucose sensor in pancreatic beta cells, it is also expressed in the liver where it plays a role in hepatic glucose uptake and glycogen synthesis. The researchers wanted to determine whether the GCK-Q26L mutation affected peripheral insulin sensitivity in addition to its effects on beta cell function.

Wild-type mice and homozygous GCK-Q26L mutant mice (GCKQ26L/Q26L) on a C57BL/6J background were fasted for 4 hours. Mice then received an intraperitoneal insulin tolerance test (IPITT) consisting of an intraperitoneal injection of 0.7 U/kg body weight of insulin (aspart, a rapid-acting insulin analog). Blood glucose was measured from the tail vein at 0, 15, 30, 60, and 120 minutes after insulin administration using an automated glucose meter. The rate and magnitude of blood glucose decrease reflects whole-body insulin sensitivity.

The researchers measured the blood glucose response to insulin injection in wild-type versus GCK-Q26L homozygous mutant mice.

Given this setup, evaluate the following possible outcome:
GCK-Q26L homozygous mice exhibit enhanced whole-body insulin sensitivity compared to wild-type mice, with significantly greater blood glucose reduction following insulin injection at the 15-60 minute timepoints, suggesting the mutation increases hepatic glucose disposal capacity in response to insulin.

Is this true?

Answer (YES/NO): NO